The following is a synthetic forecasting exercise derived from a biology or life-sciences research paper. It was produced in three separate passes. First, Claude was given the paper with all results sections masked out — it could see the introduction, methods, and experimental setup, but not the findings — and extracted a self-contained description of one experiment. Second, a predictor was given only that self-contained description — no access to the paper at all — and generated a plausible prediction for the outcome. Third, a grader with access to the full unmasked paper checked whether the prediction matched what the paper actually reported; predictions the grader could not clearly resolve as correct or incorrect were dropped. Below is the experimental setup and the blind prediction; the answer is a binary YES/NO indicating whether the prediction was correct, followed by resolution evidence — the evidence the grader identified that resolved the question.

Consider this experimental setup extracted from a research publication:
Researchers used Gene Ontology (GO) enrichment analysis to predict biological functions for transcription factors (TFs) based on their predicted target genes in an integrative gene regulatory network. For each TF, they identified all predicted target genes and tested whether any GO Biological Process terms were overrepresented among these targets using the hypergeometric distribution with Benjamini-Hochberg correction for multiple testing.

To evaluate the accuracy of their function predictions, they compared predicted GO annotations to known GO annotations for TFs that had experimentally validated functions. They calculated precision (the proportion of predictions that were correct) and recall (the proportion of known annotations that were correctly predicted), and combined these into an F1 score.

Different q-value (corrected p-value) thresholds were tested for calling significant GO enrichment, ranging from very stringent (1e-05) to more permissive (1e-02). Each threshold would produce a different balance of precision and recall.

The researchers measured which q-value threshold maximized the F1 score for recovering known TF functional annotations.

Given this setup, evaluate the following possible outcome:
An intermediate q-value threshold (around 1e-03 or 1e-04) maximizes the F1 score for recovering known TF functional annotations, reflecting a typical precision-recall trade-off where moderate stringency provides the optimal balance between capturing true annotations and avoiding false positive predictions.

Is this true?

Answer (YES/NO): YES